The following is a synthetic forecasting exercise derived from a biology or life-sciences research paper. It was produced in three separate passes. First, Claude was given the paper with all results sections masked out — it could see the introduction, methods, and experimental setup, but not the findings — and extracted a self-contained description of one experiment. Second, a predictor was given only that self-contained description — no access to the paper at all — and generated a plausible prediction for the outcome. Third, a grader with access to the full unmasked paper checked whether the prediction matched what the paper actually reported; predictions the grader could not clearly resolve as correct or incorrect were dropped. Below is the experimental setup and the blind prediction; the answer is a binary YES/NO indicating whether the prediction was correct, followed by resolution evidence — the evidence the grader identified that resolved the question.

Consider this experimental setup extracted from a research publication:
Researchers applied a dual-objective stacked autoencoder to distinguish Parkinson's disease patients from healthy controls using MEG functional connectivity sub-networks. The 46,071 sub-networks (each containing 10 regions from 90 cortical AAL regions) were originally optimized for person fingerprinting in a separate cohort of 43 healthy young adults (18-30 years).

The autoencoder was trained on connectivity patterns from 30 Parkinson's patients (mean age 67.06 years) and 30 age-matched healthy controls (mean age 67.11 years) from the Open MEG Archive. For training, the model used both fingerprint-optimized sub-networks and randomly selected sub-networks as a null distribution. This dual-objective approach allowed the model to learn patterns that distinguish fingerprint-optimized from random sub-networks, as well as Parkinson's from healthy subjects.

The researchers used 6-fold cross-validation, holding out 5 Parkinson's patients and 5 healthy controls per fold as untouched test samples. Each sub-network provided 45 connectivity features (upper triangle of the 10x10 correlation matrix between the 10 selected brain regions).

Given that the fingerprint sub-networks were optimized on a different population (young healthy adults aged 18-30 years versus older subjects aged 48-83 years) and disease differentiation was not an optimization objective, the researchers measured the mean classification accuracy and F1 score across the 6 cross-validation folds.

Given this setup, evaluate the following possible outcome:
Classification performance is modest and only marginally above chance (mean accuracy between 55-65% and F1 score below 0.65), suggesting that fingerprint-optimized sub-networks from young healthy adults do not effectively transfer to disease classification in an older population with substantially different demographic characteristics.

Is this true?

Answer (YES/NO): NO